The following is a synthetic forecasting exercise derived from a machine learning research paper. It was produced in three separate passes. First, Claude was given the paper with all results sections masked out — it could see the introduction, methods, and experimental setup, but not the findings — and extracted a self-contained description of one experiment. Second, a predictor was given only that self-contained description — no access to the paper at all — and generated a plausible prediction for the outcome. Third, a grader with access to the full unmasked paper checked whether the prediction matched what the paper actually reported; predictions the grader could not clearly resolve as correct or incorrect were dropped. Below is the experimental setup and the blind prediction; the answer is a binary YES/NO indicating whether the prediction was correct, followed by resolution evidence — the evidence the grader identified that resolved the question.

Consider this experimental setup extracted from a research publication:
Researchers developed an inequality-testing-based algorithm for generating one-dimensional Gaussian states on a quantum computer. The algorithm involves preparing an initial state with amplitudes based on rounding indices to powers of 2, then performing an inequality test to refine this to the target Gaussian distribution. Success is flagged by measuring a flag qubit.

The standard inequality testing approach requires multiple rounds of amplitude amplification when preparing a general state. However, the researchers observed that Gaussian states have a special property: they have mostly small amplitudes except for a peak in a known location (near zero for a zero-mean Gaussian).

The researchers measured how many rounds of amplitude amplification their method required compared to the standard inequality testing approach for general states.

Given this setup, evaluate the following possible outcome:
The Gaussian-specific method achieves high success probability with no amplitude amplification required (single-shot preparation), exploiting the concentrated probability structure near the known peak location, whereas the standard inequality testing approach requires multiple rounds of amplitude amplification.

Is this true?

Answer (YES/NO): NO